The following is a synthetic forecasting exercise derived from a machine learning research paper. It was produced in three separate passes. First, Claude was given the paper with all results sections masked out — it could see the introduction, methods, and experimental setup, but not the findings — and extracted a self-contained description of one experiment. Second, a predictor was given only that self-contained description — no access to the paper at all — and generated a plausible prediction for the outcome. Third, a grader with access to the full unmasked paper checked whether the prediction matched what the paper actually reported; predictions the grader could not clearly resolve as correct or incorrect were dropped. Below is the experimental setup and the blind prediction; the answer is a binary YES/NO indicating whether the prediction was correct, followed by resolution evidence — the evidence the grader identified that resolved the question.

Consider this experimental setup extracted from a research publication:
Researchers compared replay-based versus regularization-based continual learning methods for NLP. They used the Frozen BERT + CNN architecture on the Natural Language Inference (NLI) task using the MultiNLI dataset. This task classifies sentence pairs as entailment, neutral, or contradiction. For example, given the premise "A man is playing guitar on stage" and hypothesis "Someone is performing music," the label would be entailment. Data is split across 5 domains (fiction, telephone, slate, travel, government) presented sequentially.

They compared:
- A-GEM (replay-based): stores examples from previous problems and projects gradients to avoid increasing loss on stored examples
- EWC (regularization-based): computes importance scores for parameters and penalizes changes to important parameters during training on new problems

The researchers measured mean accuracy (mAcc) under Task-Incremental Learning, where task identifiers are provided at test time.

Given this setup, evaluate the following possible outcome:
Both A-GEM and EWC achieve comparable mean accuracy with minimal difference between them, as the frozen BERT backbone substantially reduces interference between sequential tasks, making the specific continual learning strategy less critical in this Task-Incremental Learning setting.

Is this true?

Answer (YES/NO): NO